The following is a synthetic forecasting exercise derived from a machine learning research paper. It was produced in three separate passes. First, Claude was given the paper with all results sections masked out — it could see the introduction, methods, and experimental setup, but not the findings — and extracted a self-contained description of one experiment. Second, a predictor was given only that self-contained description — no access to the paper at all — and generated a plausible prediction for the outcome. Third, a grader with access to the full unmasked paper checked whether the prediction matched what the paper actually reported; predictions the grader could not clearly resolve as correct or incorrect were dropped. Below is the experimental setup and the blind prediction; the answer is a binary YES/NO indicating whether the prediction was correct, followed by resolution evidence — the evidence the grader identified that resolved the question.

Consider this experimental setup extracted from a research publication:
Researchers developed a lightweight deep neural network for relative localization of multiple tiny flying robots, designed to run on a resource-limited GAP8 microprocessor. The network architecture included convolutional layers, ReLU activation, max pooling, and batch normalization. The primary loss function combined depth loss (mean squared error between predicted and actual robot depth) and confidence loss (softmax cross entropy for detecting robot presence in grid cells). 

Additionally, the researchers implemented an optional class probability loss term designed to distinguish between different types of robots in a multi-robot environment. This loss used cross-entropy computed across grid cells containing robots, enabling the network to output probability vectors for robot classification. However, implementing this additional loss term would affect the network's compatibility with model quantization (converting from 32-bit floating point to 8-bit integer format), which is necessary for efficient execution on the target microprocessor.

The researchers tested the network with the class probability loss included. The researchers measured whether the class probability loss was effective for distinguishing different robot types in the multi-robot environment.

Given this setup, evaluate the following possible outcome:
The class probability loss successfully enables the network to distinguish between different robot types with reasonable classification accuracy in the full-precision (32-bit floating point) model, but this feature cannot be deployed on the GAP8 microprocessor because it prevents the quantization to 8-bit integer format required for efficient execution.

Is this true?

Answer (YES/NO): YES